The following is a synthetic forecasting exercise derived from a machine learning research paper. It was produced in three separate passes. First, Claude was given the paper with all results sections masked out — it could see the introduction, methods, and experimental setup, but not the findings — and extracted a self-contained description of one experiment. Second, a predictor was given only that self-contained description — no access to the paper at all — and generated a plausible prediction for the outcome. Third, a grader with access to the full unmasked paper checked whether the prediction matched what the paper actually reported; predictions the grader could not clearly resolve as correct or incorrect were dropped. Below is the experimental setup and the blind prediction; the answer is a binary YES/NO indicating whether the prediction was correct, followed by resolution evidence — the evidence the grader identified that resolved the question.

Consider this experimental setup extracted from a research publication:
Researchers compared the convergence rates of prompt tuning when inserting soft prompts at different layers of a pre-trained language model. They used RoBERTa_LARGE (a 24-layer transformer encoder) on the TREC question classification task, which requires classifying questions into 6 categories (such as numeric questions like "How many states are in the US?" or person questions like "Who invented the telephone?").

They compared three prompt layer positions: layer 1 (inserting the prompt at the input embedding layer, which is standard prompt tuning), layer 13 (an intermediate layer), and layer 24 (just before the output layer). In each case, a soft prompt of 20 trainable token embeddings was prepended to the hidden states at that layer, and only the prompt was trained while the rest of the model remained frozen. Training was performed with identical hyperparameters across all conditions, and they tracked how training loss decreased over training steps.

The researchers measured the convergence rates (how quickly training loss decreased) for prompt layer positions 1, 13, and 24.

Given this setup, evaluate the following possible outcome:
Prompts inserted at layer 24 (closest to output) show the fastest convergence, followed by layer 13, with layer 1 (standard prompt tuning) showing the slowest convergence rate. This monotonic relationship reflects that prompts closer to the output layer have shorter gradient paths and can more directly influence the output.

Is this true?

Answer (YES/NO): NO